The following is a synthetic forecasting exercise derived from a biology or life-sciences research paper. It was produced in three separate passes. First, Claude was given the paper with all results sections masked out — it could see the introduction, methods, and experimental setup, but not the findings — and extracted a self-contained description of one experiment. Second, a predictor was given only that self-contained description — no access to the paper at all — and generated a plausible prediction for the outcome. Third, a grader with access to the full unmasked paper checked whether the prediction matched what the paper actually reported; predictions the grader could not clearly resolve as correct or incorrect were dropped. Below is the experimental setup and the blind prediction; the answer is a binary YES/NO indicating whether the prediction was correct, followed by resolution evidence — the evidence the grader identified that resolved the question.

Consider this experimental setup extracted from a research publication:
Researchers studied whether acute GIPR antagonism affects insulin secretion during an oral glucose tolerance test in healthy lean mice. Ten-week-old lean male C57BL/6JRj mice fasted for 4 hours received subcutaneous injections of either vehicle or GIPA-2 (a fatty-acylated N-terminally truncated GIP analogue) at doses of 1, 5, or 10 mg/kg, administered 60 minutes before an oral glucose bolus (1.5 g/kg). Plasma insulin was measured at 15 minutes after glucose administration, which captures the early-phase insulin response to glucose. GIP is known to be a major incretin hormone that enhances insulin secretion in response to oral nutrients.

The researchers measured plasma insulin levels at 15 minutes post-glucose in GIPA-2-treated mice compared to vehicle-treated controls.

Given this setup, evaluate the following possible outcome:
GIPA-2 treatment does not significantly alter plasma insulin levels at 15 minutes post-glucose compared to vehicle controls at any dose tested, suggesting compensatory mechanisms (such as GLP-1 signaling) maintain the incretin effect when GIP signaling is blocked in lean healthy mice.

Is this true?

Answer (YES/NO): NO